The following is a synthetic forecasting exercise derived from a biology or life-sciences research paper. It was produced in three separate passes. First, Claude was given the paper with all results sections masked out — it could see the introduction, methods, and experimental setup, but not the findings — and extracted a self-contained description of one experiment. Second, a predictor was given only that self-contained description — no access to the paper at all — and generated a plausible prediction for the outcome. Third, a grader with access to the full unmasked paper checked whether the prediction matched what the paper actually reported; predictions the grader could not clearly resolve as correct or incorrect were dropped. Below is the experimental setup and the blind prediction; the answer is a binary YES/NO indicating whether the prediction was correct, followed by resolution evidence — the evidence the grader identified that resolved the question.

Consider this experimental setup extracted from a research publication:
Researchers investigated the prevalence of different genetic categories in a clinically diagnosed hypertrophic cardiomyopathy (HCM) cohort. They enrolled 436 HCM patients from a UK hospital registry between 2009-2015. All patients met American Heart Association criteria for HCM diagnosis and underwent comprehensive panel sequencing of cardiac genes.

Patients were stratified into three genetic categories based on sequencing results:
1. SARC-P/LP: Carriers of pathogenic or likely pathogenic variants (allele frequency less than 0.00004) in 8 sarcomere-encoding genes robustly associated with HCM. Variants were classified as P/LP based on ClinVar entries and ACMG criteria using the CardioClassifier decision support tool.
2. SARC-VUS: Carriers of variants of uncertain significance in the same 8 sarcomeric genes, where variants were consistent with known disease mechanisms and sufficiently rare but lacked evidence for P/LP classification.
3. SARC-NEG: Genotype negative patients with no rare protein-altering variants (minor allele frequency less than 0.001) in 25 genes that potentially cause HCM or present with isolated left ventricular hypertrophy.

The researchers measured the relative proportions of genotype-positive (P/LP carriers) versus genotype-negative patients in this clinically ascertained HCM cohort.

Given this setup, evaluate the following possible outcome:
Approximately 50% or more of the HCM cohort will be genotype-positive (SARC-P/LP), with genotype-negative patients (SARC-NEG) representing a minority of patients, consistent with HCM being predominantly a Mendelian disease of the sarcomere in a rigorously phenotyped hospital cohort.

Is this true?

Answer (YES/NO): NO